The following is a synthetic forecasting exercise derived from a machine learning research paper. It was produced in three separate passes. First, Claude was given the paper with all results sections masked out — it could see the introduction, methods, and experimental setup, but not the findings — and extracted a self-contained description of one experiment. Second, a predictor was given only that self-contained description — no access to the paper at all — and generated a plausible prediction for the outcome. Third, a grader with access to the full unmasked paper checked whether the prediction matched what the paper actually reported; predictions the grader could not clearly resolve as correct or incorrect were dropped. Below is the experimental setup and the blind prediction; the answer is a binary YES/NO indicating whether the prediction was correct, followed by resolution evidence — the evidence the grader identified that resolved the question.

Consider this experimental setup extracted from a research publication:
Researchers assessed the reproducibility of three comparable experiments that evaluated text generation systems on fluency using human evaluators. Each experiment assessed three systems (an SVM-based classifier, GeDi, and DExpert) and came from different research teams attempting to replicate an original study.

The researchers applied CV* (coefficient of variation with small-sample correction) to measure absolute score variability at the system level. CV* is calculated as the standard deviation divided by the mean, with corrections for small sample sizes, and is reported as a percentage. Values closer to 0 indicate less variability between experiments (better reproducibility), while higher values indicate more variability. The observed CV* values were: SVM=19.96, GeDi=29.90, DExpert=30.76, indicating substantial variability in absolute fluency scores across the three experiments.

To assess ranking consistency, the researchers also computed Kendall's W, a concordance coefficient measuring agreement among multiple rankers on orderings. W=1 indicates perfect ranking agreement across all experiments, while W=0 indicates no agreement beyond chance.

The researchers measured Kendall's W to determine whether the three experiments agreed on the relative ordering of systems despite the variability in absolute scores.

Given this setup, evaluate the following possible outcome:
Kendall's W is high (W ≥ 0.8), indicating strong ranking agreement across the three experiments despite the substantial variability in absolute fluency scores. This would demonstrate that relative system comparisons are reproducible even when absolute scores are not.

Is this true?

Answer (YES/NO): YES